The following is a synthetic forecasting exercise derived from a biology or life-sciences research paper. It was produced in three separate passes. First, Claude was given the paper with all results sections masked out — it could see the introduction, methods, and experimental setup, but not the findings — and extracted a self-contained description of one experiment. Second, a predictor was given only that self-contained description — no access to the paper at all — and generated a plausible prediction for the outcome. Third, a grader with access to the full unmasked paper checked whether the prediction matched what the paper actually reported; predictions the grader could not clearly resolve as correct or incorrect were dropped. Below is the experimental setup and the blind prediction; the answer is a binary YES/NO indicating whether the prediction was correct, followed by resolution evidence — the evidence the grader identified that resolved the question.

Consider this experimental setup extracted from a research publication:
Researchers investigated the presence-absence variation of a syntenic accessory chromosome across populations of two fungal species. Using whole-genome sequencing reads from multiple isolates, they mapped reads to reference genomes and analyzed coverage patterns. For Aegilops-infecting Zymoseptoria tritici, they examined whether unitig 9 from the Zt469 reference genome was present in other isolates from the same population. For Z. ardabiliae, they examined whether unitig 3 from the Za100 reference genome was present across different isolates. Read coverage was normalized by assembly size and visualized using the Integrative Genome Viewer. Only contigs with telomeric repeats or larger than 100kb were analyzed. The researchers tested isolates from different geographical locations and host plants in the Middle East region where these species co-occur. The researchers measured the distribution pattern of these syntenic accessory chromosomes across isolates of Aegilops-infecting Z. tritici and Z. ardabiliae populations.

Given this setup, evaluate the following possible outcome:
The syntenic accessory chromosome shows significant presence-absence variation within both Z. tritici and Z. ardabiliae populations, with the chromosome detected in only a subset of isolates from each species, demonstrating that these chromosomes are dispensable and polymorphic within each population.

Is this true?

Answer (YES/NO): YES